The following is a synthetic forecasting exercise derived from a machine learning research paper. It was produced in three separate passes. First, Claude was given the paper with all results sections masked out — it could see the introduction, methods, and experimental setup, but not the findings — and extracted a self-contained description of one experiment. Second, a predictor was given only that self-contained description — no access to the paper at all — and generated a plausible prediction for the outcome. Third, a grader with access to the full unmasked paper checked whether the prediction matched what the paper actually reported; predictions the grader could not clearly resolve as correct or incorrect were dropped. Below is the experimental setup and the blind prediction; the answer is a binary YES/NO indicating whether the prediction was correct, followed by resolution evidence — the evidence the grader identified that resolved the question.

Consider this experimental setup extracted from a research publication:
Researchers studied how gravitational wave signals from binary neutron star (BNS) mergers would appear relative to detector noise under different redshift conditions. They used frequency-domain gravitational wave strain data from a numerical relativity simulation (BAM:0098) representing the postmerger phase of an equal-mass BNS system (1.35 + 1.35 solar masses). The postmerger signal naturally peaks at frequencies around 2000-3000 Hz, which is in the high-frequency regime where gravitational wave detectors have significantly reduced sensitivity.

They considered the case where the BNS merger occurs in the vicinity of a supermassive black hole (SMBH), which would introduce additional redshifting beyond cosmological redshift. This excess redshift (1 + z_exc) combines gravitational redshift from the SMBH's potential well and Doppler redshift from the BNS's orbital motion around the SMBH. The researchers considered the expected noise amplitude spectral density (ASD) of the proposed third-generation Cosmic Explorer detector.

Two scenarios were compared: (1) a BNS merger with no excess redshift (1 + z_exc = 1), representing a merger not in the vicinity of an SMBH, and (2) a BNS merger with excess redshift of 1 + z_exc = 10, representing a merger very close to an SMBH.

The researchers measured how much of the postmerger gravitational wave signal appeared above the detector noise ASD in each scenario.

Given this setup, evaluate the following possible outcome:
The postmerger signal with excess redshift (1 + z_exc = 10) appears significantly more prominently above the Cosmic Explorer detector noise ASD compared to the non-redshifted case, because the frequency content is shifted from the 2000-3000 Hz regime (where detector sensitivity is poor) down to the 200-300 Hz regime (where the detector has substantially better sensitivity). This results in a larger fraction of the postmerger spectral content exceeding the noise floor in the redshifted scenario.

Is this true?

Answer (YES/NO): YES